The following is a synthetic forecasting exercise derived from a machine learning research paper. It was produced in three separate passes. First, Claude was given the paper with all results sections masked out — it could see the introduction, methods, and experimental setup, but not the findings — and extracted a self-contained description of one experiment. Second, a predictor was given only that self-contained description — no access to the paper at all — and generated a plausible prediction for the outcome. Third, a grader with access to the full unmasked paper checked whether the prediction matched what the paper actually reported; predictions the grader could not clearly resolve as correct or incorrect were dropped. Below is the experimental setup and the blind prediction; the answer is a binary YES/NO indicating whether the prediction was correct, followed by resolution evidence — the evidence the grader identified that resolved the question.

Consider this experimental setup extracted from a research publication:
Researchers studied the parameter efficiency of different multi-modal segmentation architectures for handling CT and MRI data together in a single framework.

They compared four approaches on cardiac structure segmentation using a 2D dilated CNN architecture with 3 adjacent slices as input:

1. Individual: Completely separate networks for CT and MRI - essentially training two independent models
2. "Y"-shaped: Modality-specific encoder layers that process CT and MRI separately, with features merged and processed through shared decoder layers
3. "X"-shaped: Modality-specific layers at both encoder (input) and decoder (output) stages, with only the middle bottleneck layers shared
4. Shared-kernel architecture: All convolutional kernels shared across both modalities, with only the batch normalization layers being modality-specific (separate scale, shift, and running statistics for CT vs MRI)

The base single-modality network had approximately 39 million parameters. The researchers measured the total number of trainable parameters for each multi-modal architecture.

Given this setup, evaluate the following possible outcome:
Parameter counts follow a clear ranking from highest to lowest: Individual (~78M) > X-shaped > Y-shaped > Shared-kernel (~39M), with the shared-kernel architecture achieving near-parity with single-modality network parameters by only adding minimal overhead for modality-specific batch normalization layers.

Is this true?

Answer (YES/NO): YES